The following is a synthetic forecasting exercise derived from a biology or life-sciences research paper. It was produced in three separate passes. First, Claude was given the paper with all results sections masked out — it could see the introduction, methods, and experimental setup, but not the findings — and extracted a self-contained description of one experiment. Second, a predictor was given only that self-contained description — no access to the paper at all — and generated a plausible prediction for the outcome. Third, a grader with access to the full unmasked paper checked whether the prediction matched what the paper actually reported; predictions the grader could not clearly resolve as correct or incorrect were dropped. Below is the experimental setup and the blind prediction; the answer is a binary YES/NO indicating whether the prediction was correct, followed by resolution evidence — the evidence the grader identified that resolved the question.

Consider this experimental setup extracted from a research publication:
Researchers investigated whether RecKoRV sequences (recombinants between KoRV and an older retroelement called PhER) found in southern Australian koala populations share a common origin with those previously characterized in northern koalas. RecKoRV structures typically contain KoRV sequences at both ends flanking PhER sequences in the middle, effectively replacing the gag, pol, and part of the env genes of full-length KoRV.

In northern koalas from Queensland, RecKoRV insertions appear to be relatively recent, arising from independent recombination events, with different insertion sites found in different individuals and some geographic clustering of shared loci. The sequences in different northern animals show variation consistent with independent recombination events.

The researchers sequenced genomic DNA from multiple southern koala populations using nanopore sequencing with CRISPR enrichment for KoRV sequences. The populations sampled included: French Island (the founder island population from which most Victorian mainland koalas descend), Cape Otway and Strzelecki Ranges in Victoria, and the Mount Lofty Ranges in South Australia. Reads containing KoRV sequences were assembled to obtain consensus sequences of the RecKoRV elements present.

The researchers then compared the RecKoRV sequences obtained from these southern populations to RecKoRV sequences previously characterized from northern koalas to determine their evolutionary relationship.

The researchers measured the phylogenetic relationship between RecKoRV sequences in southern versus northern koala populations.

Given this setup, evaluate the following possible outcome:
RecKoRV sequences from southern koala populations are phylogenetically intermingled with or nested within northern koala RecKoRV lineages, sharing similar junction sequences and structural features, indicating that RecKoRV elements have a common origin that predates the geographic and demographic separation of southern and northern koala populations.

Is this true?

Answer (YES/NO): NO